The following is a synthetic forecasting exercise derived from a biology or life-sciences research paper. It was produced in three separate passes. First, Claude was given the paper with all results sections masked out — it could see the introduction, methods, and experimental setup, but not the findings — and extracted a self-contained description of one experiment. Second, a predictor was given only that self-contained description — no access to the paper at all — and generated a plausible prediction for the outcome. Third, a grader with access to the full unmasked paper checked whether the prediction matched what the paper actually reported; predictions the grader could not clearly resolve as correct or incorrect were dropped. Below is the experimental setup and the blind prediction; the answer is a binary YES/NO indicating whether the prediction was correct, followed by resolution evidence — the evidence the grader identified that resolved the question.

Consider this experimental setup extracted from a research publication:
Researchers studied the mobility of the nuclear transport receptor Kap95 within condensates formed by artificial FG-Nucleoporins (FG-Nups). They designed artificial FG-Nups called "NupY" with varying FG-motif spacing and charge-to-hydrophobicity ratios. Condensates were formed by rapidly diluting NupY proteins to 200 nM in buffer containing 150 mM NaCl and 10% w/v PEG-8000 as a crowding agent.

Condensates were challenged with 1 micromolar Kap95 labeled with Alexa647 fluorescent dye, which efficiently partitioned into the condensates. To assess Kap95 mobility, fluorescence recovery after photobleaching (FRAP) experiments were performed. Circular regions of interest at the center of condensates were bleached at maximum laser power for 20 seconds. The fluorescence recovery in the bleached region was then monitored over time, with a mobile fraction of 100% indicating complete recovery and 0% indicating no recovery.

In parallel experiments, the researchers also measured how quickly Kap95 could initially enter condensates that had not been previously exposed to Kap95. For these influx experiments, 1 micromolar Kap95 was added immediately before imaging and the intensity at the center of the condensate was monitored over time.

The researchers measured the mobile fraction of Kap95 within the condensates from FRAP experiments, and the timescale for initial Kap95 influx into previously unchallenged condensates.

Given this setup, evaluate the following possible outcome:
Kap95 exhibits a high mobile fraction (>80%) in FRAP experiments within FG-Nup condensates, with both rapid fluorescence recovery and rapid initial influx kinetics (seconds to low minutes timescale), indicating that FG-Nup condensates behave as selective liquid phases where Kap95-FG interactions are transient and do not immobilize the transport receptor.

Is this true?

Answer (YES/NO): NO